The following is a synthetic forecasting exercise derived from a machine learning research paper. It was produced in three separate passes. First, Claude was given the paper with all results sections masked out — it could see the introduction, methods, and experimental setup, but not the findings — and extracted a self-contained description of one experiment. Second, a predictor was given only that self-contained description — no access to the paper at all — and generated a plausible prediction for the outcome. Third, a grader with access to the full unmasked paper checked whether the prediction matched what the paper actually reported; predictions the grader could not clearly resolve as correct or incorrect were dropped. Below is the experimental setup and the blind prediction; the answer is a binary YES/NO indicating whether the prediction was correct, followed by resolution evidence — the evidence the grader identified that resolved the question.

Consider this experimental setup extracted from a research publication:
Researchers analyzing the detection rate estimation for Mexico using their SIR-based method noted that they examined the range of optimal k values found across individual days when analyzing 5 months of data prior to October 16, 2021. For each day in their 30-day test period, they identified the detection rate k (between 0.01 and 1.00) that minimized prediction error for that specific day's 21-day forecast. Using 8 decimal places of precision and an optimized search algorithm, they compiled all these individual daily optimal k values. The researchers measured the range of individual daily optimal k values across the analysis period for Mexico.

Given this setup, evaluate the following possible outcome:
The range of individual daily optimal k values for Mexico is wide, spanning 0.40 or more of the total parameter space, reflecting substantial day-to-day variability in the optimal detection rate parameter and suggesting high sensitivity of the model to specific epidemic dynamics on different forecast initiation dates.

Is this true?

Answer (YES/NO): NO